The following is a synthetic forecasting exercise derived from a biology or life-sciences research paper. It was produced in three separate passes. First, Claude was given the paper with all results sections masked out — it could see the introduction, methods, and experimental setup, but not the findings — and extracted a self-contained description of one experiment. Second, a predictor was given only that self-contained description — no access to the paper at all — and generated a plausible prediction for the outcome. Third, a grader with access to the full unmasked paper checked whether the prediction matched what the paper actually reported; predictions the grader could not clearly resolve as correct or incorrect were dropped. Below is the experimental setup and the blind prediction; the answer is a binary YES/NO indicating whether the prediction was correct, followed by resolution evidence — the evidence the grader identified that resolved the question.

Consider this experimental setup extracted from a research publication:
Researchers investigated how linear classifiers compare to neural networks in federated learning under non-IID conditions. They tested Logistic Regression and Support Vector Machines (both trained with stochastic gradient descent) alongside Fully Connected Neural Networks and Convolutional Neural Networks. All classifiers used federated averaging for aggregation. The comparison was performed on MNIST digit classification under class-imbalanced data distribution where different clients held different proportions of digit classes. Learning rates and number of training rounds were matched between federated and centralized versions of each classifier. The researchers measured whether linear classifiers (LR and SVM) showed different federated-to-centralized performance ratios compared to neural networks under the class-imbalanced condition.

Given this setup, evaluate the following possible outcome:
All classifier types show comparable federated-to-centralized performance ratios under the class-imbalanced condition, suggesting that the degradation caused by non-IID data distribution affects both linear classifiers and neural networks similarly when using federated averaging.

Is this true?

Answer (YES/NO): YES